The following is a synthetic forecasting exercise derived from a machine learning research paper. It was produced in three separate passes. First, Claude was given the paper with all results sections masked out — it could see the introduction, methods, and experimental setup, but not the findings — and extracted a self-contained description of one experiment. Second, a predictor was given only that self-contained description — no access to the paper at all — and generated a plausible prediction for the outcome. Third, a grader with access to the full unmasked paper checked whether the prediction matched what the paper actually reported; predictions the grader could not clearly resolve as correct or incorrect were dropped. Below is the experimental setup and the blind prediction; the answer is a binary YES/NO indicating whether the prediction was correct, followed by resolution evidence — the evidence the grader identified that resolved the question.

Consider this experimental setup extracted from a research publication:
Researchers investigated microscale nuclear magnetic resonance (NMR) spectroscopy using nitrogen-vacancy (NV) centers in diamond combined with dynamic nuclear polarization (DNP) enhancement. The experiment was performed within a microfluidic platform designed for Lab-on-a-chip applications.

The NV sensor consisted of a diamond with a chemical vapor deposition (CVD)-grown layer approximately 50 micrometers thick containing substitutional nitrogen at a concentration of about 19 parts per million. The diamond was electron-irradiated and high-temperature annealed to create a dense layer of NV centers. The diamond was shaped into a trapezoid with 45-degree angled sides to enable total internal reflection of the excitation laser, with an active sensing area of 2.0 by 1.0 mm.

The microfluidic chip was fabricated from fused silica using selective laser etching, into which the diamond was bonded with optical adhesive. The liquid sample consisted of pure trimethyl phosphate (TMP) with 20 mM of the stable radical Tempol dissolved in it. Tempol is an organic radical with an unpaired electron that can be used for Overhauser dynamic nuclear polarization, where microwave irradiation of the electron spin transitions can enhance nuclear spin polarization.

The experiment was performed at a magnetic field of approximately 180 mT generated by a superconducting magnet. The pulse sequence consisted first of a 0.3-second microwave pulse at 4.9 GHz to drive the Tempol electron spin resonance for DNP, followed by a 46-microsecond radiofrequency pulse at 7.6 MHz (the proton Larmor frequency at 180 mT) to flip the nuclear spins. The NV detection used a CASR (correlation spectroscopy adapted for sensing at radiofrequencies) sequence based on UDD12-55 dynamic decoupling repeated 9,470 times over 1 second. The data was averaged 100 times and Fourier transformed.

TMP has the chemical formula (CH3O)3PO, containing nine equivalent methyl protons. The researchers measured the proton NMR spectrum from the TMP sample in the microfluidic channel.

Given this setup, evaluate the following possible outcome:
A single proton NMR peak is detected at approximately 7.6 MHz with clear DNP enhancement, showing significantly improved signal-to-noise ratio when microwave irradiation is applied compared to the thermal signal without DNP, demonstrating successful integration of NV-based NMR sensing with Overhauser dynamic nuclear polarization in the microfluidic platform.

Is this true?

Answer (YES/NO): NO